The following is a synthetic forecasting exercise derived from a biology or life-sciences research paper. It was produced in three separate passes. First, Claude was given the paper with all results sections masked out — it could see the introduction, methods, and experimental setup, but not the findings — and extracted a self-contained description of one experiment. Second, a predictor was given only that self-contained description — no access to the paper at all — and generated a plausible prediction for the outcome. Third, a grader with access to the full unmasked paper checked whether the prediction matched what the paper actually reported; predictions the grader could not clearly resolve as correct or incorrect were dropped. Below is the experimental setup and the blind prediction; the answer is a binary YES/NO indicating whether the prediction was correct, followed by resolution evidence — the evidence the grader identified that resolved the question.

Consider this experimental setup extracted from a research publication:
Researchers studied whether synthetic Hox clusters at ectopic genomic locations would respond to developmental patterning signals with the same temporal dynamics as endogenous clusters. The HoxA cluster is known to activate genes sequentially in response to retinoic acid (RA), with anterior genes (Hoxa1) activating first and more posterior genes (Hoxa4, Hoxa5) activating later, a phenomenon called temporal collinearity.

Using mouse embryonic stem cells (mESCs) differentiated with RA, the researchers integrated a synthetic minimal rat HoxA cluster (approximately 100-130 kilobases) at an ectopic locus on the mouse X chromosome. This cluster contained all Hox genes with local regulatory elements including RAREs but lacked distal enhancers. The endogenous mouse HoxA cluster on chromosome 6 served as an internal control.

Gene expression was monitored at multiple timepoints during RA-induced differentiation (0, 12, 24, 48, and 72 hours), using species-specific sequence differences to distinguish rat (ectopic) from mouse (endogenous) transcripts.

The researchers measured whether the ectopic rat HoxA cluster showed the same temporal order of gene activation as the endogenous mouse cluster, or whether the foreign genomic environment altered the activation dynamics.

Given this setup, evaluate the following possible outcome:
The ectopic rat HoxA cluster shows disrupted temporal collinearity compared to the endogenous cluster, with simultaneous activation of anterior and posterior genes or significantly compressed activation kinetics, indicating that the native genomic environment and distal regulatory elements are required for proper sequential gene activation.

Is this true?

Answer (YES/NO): NO